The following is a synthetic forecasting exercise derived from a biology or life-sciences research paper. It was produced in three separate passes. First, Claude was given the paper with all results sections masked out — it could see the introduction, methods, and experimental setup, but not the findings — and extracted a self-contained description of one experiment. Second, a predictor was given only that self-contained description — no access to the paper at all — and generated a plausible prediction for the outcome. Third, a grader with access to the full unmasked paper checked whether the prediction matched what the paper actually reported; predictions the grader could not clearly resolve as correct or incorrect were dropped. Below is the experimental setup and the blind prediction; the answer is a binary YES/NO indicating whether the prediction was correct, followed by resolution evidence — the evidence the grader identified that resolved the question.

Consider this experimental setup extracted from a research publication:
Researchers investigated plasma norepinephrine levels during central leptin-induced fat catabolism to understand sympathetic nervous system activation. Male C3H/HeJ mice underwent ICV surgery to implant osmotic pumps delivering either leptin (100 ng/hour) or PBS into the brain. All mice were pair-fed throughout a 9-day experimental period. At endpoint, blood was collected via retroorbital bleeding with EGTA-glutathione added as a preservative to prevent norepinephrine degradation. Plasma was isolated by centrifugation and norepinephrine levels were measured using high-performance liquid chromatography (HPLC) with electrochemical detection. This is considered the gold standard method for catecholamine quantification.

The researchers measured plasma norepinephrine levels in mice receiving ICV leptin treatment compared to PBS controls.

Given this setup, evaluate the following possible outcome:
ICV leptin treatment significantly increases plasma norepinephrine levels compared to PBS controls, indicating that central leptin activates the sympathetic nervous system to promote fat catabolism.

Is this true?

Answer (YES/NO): NO